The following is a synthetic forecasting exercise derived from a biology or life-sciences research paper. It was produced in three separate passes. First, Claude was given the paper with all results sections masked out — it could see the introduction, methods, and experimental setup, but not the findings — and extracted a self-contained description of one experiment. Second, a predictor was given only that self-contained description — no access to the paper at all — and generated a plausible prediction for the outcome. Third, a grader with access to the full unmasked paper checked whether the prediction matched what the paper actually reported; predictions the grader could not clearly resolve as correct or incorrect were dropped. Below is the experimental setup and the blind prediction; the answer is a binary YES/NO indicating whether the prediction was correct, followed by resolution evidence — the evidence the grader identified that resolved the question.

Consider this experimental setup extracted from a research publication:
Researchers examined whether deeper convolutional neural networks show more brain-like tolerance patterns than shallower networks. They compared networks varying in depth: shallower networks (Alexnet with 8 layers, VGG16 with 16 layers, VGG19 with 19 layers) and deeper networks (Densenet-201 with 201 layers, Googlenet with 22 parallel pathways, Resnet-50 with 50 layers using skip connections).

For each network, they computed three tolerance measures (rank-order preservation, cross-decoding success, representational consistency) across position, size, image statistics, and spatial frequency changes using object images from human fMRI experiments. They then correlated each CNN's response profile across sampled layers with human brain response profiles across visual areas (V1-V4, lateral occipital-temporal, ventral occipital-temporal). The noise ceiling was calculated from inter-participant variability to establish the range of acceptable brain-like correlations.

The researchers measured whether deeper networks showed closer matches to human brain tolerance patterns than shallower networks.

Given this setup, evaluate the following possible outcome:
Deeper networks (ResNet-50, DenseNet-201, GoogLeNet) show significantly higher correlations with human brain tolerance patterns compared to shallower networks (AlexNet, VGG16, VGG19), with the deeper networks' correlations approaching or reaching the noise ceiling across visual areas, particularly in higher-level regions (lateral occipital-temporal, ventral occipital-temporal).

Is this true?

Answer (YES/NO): NO